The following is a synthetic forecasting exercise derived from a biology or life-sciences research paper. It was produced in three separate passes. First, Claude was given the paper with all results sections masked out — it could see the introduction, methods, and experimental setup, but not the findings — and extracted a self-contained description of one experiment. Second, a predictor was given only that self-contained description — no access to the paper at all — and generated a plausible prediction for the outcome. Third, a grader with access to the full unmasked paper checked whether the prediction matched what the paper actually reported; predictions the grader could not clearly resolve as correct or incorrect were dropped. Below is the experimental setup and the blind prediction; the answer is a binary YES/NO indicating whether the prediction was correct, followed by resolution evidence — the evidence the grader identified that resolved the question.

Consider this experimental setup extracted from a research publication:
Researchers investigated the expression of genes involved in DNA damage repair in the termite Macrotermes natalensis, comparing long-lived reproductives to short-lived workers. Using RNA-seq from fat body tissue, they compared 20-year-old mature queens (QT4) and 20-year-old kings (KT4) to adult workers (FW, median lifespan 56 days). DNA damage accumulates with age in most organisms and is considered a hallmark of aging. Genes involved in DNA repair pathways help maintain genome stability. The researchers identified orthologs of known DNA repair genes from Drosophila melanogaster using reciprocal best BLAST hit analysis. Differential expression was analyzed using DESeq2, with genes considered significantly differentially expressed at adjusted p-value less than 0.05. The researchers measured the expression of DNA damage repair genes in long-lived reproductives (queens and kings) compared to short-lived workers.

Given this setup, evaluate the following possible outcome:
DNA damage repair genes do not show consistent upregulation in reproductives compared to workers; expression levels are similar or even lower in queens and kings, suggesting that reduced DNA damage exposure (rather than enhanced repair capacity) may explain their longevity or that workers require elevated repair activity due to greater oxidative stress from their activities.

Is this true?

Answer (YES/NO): NO